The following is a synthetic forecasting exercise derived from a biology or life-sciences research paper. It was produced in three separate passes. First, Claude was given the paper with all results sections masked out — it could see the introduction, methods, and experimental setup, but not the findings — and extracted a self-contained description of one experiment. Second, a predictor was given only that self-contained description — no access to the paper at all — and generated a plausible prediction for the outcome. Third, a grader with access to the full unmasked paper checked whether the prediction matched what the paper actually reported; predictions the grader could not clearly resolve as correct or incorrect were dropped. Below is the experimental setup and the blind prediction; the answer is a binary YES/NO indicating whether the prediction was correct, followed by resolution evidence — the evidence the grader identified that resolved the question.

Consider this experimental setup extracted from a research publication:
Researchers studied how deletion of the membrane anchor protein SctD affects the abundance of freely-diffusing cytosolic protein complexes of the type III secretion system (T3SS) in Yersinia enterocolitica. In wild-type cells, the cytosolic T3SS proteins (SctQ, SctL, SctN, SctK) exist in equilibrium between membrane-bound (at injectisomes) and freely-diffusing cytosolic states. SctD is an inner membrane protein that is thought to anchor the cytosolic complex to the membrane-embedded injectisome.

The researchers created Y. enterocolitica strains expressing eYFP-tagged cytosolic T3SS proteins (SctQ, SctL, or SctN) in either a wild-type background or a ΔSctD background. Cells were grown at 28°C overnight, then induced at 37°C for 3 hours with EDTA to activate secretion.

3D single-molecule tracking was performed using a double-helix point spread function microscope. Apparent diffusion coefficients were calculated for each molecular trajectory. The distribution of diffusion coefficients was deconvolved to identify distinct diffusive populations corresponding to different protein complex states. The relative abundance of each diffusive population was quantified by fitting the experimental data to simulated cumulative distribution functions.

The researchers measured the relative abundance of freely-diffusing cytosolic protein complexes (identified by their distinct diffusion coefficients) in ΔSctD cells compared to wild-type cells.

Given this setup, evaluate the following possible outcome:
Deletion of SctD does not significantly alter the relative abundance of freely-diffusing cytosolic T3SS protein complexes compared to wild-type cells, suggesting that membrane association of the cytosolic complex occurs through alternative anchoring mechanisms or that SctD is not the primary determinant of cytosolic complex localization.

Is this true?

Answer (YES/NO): NO